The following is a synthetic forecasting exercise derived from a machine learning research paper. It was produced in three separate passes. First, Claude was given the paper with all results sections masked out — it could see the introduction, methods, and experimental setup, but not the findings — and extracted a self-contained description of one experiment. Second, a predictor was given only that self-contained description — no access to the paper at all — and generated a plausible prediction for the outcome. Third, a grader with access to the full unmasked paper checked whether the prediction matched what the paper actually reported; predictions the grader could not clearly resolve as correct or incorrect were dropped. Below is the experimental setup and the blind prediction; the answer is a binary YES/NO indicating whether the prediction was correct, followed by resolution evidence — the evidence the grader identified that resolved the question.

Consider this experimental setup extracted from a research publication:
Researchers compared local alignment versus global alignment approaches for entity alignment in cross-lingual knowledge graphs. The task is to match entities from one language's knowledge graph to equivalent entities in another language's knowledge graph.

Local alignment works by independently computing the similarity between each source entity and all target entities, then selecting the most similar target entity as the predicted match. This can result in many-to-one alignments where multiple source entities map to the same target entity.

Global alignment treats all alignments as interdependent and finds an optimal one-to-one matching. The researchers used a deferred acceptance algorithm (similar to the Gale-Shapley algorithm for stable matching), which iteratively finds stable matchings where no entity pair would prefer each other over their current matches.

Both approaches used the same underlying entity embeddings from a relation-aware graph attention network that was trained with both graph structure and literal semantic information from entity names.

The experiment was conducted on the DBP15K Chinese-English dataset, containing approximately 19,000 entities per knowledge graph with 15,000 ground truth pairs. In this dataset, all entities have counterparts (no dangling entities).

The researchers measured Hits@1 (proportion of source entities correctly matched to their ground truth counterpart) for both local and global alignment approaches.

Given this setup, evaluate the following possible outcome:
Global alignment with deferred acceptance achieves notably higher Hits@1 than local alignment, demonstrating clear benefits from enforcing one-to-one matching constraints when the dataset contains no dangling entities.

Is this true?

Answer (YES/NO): YES